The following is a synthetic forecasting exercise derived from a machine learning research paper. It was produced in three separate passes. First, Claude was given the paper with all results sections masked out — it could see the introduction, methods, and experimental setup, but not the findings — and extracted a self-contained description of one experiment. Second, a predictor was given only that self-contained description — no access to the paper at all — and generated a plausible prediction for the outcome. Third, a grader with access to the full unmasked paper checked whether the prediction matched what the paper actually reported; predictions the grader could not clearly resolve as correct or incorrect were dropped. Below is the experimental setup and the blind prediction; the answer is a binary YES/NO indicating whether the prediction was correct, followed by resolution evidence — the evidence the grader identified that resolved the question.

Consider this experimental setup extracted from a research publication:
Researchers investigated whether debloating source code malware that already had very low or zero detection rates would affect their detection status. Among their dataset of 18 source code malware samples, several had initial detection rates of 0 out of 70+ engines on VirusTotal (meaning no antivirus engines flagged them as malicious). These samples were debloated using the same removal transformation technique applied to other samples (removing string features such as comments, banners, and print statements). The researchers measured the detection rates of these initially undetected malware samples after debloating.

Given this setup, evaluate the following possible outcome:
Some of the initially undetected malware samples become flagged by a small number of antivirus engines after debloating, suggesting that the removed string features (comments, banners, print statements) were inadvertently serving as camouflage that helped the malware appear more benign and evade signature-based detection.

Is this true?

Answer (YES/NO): NO